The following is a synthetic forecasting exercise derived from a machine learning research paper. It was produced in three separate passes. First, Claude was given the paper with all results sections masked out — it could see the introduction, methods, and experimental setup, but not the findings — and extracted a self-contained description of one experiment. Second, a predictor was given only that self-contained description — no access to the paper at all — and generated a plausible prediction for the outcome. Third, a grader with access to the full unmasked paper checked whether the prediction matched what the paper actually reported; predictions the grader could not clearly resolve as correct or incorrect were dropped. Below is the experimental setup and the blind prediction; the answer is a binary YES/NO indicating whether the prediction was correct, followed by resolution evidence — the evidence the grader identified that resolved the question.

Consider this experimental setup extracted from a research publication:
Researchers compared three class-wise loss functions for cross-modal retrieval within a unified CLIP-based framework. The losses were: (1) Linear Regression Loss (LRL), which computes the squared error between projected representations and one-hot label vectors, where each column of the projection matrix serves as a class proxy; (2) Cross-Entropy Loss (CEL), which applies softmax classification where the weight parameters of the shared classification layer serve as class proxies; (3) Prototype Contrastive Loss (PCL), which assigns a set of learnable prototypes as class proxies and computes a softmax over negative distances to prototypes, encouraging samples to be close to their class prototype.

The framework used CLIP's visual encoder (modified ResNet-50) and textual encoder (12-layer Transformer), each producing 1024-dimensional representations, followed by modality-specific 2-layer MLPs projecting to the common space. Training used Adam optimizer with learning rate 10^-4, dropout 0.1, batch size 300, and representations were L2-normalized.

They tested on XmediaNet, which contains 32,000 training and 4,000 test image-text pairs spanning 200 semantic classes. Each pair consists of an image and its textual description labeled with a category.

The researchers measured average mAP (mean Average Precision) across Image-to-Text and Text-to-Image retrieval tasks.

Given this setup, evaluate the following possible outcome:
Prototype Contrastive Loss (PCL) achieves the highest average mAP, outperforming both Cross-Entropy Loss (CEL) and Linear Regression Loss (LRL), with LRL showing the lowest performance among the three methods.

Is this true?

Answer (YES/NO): YES